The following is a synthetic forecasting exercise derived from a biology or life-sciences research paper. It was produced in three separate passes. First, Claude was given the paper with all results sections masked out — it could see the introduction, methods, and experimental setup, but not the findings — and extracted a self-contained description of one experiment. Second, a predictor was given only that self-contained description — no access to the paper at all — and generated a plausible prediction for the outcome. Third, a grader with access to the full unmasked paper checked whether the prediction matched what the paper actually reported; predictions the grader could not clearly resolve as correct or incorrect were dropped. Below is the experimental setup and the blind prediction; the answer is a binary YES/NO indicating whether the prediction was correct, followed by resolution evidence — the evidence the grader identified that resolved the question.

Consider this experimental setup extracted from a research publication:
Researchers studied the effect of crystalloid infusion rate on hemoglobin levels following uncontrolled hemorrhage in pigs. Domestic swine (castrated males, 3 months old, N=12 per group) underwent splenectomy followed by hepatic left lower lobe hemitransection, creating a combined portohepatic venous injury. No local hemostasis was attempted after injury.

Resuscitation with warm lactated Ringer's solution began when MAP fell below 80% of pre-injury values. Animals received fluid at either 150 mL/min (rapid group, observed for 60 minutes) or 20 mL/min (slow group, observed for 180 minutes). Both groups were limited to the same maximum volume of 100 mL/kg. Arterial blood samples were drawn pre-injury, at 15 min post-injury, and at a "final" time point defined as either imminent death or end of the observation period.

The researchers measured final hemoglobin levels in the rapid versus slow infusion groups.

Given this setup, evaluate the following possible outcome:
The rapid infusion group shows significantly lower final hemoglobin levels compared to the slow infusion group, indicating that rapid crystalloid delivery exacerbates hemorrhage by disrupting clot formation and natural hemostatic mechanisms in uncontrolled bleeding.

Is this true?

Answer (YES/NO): YES